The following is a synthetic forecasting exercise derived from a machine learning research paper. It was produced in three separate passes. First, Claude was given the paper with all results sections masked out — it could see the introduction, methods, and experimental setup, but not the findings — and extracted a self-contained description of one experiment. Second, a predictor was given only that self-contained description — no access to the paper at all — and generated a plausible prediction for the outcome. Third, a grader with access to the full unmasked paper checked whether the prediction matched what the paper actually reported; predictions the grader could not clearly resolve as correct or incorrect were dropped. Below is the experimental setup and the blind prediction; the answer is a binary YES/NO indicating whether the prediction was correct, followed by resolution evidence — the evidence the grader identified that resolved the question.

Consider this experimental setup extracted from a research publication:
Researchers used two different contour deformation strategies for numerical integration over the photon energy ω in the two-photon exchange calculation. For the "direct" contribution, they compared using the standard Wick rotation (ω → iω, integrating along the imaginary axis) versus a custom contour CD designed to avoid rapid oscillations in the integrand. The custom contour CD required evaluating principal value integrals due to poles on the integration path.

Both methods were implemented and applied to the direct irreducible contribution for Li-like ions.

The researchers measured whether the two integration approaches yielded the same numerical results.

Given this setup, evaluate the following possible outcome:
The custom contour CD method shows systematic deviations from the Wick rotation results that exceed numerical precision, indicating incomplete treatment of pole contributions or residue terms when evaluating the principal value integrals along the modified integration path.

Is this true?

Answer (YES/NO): NO